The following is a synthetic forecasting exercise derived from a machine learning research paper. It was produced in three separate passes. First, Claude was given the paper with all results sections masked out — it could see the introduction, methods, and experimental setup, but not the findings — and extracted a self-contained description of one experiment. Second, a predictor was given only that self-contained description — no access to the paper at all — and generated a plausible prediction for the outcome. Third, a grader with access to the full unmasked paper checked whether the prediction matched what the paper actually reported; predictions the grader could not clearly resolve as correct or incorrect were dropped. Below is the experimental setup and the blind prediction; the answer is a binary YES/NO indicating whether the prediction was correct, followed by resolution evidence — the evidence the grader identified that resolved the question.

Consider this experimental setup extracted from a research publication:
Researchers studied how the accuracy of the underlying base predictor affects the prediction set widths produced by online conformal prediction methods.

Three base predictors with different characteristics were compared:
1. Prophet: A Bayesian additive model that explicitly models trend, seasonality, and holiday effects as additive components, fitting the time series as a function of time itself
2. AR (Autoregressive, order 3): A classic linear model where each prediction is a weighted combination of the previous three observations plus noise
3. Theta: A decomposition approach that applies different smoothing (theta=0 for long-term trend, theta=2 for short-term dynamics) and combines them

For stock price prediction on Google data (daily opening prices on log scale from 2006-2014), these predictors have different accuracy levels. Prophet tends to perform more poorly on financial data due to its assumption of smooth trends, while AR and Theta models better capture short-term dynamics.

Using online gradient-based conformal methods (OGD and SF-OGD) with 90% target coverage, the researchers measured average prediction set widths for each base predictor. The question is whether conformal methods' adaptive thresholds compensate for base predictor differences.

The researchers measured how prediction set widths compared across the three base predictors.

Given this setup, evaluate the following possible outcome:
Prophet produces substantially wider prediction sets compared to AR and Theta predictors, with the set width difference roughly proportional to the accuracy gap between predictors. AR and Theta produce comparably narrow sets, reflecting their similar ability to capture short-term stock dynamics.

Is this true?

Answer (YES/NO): YES